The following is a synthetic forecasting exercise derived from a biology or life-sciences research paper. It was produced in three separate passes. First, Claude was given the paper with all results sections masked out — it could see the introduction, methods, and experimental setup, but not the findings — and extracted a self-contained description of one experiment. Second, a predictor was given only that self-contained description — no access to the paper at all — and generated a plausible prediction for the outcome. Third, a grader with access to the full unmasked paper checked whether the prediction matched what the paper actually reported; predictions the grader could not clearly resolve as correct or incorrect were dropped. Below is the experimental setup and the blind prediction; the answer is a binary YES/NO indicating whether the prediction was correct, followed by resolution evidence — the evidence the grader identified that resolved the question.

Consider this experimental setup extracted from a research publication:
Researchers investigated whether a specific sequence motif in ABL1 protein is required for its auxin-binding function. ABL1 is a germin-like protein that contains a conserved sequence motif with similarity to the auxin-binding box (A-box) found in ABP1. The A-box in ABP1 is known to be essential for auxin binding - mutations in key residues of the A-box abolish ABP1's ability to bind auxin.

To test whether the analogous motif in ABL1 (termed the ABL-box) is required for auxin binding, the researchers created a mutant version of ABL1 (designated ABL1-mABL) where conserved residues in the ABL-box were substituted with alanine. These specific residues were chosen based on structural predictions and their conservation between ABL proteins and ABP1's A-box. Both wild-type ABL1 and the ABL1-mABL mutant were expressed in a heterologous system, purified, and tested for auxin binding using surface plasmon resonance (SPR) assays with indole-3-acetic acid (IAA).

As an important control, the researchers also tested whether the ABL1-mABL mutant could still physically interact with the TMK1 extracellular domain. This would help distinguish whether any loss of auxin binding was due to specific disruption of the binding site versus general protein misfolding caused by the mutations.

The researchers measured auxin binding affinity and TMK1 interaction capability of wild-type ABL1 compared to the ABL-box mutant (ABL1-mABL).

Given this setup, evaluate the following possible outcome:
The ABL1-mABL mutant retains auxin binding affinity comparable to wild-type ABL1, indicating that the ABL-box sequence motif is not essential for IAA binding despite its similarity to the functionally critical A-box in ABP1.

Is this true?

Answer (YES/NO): NO